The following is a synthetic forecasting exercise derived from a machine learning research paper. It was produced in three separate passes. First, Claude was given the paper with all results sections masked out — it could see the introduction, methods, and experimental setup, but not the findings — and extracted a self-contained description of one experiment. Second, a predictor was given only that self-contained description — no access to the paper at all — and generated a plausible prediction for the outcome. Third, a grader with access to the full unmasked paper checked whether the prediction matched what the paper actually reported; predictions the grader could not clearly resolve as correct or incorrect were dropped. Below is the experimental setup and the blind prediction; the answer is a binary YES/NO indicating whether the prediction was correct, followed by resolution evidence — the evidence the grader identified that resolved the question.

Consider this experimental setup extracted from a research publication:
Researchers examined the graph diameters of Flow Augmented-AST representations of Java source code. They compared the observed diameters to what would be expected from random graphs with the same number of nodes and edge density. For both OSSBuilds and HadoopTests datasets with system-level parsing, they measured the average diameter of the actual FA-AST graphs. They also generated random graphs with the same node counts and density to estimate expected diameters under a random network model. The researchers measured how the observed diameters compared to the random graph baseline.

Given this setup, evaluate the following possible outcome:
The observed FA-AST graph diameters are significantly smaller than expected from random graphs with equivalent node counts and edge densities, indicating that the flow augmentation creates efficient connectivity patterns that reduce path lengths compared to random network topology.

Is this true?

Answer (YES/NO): NO